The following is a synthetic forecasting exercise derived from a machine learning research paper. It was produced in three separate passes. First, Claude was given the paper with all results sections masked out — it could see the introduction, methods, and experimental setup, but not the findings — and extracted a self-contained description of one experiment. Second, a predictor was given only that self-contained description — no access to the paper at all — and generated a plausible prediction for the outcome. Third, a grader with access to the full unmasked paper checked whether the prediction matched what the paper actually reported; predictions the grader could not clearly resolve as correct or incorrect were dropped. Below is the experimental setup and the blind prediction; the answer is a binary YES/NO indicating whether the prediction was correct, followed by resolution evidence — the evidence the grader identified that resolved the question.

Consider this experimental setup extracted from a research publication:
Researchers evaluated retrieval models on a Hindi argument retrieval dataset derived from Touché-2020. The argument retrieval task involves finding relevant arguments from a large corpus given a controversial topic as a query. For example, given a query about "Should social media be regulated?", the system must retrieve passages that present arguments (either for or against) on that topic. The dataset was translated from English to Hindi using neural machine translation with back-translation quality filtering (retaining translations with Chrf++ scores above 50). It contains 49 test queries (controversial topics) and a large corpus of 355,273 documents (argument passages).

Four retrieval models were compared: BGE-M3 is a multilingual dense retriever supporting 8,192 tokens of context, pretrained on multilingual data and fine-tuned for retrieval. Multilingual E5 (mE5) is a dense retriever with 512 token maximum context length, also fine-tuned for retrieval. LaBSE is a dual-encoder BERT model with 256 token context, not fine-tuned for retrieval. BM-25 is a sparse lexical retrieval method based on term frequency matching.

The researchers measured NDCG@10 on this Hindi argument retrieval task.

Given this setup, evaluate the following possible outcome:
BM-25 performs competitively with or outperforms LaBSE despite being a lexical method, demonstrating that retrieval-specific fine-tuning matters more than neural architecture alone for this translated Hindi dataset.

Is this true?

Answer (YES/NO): YES